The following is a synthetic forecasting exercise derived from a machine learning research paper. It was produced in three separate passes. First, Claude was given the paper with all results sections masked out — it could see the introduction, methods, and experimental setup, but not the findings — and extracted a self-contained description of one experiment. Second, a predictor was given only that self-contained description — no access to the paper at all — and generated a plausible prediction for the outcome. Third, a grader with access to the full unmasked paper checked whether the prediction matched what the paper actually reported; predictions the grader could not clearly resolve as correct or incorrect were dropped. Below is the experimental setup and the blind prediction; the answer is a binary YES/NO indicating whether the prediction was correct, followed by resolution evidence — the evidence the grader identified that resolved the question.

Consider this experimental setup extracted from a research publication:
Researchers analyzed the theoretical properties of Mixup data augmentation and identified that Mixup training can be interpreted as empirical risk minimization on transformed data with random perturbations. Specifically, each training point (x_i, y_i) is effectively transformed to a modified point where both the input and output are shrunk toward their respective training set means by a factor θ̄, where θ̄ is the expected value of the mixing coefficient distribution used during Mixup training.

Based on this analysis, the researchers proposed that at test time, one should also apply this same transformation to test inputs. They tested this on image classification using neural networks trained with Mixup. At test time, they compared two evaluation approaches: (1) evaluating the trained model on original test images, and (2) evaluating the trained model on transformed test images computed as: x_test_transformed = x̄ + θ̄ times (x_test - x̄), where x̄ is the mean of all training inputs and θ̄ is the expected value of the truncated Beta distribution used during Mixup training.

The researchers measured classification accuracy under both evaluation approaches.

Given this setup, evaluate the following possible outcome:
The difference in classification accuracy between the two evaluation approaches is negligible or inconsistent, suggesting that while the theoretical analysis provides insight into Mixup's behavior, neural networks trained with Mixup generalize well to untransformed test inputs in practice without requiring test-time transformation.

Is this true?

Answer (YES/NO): NO